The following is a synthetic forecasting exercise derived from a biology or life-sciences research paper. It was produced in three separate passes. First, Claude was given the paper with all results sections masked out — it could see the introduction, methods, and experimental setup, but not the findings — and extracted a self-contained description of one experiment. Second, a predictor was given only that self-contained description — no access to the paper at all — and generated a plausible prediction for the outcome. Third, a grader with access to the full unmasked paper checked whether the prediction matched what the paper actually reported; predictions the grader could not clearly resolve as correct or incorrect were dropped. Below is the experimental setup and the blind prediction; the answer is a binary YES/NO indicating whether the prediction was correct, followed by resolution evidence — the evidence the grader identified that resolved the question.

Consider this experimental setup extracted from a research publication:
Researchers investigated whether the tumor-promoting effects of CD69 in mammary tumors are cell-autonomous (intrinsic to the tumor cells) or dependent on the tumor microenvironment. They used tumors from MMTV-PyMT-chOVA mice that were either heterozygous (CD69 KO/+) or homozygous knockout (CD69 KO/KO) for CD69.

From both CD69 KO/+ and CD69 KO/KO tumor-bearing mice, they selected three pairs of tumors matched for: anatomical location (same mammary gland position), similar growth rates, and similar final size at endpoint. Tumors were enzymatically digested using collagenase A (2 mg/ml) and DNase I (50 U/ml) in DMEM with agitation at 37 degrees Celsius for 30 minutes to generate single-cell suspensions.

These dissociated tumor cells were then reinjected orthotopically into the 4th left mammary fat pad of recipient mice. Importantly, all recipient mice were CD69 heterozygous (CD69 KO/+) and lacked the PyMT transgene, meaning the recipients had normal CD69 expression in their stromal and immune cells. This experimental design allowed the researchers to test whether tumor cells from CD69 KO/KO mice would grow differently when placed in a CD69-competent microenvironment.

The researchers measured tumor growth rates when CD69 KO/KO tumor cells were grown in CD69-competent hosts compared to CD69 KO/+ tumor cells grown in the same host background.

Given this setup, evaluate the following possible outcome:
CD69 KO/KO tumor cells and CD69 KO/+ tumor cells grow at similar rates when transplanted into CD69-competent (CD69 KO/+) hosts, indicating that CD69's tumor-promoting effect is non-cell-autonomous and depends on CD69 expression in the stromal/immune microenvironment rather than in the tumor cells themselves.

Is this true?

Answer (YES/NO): NO